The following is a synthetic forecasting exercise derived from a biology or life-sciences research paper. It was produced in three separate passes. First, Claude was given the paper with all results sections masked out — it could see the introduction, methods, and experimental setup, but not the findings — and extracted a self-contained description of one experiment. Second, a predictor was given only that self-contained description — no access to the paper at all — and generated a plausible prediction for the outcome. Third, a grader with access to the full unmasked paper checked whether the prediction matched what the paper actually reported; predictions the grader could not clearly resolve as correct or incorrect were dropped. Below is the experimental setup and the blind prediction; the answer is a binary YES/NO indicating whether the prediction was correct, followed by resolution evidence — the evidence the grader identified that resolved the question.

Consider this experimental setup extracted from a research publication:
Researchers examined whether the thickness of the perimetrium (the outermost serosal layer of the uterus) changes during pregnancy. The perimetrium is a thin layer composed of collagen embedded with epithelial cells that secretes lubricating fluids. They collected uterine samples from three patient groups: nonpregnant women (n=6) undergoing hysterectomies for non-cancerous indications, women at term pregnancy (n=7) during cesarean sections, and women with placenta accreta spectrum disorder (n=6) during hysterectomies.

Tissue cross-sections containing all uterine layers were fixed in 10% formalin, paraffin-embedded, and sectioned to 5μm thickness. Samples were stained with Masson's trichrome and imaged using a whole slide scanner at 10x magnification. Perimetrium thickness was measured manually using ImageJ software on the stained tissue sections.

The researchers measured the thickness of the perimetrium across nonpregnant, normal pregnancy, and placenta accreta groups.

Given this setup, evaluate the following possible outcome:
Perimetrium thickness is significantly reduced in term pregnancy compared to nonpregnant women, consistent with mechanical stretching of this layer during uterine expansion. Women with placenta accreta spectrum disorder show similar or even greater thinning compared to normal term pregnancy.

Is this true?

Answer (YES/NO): NO